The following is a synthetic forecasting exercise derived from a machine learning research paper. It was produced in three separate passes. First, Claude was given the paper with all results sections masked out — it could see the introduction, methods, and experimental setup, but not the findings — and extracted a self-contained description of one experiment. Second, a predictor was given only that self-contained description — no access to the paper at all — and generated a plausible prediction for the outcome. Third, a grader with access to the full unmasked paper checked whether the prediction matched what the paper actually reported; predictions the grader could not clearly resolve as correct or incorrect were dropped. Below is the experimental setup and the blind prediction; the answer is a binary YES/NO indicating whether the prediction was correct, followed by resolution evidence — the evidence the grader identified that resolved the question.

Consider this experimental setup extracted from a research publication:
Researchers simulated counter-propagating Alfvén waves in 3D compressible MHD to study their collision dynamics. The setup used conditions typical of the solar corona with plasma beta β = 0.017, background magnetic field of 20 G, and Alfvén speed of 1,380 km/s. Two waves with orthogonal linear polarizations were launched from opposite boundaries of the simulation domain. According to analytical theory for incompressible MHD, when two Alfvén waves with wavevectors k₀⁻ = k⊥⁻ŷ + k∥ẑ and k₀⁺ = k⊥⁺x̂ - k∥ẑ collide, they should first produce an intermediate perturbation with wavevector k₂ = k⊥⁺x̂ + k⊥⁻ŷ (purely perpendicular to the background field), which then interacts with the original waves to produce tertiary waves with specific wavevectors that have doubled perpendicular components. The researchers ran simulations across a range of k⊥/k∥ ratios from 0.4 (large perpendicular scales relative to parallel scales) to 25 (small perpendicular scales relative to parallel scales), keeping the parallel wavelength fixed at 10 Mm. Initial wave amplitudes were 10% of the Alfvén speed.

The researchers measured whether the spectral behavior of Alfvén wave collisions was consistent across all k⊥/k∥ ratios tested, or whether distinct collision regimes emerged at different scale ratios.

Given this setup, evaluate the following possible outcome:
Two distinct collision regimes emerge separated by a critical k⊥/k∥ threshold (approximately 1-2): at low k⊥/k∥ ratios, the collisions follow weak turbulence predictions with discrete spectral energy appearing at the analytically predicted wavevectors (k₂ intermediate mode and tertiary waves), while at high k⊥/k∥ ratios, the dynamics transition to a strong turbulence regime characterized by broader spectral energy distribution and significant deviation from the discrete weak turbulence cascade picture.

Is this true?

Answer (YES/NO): NO